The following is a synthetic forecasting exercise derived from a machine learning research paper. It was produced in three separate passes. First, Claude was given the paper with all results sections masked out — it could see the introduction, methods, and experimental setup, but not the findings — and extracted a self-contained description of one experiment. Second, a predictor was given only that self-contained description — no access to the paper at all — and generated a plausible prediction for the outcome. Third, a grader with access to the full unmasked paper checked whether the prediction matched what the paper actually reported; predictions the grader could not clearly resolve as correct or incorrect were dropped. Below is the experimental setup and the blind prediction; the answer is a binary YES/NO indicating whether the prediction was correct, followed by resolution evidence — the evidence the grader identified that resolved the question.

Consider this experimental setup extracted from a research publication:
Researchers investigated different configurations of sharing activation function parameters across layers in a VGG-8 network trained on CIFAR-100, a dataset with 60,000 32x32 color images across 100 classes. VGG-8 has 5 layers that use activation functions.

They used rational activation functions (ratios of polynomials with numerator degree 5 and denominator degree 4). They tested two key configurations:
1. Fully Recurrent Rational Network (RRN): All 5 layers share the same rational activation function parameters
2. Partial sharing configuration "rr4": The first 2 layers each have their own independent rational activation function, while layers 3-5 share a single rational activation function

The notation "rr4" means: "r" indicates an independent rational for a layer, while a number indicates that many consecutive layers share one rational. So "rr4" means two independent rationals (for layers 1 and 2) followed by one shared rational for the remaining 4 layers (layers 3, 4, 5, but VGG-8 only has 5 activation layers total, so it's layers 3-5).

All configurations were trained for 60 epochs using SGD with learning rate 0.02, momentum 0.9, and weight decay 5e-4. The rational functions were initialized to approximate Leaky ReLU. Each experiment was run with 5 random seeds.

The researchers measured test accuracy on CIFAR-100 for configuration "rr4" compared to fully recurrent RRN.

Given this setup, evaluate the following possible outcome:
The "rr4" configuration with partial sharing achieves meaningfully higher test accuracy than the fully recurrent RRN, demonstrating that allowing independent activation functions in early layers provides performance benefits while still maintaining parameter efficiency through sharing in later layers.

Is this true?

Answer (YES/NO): YES